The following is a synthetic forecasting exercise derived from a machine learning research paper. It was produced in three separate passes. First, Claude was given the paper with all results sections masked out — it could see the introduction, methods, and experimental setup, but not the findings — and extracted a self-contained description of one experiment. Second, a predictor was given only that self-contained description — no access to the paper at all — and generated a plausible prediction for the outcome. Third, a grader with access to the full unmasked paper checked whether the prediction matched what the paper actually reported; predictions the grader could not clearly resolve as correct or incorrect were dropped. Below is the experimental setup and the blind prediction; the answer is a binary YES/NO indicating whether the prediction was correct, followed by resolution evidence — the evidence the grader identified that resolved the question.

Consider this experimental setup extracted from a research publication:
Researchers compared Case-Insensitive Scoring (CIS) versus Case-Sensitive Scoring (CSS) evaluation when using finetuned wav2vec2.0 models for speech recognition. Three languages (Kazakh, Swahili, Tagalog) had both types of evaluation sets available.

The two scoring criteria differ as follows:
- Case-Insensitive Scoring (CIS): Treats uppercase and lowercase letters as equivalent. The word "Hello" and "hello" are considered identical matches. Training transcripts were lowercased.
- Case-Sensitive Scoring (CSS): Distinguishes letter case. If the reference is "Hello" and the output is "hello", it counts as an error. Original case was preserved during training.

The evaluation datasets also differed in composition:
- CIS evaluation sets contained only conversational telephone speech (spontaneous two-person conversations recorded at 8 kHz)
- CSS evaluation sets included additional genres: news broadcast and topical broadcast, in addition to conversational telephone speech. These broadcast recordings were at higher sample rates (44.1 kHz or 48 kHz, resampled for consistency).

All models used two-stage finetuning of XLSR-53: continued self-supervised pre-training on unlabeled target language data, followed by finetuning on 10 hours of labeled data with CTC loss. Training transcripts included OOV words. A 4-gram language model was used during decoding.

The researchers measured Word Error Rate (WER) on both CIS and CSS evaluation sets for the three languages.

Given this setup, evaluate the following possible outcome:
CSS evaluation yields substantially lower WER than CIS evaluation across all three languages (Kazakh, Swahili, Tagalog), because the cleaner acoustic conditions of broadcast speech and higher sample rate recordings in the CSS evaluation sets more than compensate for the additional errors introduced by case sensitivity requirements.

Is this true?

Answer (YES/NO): NO